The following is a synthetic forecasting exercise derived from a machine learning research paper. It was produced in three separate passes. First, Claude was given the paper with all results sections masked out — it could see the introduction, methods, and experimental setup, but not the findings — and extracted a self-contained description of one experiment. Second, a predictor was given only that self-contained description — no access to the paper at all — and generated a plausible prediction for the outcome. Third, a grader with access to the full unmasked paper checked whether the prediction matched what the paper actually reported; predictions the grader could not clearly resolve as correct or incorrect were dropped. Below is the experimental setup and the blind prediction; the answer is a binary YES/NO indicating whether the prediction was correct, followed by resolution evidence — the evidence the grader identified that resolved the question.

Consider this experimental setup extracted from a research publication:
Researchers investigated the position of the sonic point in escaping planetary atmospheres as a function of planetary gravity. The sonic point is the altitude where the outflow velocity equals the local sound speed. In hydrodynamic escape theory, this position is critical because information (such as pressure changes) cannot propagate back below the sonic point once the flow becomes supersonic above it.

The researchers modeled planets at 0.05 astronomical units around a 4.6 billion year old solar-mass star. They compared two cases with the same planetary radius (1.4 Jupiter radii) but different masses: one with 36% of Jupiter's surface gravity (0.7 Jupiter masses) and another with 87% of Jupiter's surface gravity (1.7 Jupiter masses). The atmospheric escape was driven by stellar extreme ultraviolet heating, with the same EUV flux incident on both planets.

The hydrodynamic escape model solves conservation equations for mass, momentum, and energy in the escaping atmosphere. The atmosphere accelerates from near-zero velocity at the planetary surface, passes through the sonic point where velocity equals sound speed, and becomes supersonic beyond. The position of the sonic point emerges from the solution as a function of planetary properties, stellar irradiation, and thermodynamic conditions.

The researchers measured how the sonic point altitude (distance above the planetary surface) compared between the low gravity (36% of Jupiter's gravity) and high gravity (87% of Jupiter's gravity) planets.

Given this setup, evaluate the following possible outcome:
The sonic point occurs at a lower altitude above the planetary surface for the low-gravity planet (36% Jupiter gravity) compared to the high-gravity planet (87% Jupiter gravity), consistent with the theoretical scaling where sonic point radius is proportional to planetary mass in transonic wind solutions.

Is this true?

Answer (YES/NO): YES